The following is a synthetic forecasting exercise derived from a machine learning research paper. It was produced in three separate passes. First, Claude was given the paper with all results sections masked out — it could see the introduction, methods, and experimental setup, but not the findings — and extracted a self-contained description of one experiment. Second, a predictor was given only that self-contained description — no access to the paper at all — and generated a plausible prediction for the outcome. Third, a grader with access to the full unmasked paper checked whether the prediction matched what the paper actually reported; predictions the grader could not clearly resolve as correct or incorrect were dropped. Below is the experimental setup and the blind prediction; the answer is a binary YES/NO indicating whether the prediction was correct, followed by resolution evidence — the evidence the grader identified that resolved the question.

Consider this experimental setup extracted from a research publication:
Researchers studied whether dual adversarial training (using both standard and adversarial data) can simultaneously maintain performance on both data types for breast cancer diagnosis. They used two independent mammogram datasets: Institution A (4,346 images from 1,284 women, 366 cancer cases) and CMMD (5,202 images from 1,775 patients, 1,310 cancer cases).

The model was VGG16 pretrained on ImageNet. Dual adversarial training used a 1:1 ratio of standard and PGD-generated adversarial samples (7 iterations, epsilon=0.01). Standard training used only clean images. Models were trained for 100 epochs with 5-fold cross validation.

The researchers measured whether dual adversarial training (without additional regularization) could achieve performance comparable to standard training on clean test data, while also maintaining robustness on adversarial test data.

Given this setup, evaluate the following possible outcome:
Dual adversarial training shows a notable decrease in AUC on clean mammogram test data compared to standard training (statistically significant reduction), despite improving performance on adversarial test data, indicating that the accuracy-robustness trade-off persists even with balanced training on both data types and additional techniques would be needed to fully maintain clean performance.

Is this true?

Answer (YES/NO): NO